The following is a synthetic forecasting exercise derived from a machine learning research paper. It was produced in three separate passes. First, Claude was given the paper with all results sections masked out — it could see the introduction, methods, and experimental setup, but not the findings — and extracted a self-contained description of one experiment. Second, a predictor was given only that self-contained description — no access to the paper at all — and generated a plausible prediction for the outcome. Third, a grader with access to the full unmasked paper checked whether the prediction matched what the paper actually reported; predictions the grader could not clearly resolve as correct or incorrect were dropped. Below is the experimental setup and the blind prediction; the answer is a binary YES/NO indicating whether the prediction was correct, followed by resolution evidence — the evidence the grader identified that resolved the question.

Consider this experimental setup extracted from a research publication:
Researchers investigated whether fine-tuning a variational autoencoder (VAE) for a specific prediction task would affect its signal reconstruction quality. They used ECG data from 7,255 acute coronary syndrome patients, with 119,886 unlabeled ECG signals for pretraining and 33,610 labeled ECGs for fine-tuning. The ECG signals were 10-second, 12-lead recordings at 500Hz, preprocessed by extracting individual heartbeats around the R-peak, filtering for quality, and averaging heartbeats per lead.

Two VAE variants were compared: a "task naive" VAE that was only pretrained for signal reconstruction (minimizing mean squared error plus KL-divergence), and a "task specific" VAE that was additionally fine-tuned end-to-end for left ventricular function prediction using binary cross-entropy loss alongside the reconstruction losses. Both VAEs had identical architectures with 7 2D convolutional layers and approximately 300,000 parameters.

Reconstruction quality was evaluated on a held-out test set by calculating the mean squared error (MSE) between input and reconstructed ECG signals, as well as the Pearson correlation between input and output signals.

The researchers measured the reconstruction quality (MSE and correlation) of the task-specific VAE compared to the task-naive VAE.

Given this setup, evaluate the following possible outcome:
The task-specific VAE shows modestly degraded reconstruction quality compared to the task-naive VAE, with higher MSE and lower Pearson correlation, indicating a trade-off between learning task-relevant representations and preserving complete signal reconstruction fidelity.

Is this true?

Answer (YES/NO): YES